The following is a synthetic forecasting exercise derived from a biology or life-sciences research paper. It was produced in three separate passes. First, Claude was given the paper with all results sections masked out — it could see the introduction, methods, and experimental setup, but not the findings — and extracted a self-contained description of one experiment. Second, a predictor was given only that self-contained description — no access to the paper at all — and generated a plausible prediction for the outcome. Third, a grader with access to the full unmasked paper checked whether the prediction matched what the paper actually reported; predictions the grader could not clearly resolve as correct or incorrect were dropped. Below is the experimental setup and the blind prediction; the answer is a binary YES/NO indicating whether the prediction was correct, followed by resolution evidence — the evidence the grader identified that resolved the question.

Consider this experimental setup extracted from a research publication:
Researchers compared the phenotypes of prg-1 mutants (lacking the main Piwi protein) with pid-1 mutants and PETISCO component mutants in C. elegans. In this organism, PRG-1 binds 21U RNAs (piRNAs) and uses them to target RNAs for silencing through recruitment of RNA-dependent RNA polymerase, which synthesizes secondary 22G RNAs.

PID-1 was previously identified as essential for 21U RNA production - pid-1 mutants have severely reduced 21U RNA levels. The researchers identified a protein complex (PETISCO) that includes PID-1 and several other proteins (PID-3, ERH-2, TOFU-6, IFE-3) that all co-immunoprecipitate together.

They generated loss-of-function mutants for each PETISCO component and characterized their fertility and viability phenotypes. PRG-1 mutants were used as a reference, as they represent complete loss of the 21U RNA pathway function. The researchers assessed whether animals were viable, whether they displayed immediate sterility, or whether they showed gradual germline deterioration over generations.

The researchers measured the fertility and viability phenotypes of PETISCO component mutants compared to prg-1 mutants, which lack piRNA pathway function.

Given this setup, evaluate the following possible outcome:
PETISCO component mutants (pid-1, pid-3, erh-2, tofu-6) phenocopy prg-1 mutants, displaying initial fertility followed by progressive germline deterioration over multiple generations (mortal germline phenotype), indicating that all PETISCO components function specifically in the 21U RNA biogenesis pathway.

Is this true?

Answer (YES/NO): NO